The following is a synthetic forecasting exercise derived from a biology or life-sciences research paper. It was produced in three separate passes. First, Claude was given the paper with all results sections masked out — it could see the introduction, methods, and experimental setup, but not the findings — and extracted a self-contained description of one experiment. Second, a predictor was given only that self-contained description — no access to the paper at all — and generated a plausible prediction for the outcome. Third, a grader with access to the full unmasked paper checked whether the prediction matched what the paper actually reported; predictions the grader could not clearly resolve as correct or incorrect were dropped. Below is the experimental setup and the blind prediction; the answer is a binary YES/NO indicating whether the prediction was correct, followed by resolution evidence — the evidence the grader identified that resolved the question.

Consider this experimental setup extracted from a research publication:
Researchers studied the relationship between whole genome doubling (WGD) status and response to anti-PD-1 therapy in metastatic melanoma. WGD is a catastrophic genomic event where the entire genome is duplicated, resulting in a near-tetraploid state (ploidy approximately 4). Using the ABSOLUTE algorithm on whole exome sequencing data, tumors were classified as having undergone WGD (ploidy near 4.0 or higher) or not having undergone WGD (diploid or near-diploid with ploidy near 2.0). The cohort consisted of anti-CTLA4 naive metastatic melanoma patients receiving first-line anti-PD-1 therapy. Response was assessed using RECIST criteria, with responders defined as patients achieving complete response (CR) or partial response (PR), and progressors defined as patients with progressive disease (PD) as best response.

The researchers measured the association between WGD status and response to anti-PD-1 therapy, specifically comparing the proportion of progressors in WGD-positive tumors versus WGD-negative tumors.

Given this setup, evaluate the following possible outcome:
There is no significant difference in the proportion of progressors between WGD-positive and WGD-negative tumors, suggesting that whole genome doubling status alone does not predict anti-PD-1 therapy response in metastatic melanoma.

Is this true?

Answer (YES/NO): NO